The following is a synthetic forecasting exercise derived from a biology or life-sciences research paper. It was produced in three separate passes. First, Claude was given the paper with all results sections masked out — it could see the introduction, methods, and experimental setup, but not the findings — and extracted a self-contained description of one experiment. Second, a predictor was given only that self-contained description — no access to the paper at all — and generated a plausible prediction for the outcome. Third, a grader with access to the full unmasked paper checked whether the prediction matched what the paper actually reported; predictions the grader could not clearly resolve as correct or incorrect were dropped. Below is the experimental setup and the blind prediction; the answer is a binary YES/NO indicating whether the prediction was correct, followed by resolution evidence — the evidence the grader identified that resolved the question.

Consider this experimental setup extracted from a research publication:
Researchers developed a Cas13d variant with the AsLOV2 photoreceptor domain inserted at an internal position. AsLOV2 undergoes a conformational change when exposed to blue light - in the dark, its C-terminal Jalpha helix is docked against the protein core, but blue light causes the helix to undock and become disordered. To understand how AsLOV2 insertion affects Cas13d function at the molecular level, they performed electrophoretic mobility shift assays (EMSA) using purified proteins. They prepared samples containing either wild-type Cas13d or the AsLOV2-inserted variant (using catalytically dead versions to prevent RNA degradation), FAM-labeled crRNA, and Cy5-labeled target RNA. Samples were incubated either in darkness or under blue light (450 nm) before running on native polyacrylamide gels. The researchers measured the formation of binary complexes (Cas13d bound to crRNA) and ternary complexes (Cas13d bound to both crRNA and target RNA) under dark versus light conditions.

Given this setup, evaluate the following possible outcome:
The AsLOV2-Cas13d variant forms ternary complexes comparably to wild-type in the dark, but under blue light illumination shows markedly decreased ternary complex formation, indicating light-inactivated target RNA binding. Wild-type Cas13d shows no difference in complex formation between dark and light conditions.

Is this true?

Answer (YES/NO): NO